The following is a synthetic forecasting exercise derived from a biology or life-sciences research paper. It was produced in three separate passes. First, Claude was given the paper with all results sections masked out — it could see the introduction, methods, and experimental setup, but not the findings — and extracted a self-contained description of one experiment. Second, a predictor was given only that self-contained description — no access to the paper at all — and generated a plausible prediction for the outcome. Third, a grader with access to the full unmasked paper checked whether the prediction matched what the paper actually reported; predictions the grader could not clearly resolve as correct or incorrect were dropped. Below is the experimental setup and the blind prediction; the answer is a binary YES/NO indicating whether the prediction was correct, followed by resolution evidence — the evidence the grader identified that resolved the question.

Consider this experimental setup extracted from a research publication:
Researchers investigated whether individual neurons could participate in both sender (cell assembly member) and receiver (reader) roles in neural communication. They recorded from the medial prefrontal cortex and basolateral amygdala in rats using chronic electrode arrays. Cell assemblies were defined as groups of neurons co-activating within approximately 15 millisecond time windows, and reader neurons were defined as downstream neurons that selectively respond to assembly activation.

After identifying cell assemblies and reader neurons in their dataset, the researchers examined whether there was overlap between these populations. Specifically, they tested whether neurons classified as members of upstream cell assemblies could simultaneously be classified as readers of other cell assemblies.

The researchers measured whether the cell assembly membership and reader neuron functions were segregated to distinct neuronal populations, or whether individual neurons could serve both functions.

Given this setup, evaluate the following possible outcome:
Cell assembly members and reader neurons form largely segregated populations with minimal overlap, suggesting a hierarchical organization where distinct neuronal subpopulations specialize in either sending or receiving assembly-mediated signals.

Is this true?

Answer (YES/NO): NO